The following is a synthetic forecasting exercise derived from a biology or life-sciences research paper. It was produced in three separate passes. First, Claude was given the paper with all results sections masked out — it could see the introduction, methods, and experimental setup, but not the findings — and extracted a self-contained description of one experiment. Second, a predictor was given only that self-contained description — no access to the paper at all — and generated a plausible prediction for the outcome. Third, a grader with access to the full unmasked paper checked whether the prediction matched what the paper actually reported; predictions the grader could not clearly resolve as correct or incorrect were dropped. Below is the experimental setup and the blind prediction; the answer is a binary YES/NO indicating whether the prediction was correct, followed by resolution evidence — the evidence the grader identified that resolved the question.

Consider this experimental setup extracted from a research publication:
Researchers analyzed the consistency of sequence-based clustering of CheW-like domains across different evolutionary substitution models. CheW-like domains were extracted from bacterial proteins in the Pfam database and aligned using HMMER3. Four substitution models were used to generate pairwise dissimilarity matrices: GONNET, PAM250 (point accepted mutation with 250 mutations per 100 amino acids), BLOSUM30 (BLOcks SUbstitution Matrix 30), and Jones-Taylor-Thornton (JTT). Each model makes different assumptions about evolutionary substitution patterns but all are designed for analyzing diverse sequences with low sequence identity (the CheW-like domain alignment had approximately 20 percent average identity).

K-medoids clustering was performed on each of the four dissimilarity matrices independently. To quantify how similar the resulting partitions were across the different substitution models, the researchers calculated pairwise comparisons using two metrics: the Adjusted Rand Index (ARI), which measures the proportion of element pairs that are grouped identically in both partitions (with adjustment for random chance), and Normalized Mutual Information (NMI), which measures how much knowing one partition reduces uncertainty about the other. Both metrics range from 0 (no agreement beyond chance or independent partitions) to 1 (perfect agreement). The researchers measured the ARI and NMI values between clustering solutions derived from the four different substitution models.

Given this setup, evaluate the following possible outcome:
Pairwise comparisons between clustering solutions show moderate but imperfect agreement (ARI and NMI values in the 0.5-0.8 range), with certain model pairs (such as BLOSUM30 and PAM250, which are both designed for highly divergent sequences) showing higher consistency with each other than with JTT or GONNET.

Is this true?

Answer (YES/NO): NO